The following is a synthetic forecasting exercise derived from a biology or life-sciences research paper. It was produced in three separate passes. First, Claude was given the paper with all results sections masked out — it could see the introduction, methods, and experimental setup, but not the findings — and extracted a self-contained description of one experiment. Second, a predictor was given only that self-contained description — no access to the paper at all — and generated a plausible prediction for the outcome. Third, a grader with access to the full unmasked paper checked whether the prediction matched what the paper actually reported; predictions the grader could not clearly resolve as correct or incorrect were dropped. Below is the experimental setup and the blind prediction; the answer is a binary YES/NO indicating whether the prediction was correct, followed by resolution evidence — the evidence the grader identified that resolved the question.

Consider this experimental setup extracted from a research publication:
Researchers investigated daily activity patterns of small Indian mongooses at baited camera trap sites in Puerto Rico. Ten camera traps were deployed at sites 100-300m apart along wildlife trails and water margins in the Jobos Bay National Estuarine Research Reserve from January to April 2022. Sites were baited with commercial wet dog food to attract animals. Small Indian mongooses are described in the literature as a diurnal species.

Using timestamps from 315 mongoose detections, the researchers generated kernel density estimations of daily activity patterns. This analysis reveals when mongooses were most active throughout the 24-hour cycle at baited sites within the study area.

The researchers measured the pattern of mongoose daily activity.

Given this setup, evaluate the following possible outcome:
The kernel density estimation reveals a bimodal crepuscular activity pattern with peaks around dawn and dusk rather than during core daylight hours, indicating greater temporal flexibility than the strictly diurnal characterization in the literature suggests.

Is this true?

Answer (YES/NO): NO